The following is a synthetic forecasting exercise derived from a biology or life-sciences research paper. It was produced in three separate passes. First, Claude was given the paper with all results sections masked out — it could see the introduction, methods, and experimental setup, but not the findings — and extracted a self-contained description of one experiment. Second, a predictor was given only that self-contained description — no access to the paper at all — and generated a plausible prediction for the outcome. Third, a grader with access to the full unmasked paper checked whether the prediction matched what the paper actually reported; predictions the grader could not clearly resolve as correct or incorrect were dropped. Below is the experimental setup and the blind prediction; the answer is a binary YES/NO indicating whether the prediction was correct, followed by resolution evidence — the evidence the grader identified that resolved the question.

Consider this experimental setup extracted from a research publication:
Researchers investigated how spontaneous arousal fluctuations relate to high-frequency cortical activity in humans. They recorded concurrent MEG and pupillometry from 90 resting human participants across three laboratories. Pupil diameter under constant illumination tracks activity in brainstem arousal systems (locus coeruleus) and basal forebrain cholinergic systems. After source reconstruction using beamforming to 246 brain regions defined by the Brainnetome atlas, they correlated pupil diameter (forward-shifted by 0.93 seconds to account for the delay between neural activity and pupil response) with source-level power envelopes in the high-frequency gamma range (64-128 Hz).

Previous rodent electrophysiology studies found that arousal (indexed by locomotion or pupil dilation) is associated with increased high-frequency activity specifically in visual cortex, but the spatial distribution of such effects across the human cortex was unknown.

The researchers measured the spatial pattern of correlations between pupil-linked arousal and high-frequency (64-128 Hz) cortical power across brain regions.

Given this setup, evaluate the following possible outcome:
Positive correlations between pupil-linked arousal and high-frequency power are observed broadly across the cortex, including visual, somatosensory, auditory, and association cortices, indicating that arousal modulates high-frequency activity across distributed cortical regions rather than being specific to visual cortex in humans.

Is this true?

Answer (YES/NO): NO